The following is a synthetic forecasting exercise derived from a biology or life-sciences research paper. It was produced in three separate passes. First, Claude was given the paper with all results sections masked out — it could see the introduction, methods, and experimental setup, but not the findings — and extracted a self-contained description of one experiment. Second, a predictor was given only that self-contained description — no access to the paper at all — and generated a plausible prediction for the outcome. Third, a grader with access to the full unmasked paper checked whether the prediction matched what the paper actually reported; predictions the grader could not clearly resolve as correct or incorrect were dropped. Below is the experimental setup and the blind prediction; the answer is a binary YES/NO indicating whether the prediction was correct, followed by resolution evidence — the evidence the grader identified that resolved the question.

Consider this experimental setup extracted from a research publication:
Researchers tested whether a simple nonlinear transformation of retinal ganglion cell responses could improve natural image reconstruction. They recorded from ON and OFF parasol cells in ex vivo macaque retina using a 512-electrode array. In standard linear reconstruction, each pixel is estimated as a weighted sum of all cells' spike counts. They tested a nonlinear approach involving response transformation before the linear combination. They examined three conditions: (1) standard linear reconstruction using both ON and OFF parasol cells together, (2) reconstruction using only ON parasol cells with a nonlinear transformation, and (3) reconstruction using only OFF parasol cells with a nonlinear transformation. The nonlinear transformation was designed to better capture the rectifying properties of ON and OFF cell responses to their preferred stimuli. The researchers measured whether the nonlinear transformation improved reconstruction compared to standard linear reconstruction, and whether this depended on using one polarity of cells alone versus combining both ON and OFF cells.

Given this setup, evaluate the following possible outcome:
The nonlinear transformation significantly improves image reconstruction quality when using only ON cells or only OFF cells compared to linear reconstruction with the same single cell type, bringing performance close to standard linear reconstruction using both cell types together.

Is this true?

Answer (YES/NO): NO